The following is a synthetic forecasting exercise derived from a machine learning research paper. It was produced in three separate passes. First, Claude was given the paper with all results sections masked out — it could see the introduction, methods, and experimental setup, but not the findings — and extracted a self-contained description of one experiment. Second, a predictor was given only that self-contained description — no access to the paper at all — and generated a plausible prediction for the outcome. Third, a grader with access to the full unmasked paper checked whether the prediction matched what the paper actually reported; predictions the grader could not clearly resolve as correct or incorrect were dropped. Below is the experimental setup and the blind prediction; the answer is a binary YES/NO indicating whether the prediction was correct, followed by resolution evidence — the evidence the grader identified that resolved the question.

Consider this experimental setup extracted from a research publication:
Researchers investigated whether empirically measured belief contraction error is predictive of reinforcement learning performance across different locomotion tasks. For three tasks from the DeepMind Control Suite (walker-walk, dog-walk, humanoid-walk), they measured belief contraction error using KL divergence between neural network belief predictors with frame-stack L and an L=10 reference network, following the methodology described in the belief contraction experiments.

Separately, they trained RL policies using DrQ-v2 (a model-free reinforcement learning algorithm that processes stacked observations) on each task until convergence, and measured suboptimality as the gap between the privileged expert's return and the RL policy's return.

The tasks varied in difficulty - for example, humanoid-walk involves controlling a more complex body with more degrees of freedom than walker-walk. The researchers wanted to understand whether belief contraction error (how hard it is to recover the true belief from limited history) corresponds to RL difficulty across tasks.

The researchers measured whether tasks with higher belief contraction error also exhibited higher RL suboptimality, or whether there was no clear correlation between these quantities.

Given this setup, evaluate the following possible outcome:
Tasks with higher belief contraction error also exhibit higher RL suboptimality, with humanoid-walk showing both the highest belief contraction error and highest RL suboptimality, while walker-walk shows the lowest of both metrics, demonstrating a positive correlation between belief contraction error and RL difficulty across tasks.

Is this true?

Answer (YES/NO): NO